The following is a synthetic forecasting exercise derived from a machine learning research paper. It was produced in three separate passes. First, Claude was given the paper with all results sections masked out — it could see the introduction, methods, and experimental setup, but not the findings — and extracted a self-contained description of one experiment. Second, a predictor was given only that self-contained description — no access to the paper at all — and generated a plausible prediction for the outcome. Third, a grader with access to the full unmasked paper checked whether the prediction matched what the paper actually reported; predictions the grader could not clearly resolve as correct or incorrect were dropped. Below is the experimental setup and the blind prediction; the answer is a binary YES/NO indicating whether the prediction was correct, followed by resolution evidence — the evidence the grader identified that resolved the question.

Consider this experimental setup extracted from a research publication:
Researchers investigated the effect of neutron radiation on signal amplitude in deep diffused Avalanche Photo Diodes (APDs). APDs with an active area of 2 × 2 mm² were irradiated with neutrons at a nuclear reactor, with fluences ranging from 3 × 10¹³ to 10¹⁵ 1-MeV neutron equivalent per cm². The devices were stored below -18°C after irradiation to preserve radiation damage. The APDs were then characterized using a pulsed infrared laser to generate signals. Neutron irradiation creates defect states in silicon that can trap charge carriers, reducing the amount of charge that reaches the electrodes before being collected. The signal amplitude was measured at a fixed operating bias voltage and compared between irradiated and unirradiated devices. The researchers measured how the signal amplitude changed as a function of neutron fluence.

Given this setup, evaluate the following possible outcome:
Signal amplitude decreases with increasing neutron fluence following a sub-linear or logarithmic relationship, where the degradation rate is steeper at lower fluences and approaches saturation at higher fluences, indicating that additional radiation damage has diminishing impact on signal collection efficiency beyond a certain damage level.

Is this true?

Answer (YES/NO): NO